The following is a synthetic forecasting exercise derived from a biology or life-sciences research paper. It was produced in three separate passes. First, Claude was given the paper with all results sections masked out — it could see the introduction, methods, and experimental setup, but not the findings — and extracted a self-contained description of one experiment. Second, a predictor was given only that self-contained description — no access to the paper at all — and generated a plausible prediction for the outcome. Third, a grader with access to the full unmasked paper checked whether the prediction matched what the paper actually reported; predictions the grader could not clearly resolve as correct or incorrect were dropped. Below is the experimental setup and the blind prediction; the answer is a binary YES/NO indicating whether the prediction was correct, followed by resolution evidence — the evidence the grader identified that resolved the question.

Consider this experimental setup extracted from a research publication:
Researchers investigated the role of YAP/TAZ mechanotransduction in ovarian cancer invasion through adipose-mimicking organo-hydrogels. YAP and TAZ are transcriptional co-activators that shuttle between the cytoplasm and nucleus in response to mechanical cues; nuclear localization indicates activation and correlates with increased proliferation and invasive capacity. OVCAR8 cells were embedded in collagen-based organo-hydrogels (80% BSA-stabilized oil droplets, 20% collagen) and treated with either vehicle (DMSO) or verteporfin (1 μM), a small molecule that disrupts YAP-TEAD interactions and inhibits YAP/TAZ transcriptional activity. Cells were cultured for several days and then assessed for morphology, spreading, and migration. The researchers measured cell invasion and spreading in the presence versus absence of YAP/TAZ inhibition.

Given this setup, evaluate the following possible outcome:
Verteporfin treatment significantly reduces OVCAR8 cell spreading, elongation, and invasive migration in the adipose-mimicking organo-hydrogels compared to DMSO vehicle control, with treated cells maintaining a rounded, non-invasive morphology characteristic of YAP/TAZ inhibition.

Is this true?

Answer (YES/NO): NO